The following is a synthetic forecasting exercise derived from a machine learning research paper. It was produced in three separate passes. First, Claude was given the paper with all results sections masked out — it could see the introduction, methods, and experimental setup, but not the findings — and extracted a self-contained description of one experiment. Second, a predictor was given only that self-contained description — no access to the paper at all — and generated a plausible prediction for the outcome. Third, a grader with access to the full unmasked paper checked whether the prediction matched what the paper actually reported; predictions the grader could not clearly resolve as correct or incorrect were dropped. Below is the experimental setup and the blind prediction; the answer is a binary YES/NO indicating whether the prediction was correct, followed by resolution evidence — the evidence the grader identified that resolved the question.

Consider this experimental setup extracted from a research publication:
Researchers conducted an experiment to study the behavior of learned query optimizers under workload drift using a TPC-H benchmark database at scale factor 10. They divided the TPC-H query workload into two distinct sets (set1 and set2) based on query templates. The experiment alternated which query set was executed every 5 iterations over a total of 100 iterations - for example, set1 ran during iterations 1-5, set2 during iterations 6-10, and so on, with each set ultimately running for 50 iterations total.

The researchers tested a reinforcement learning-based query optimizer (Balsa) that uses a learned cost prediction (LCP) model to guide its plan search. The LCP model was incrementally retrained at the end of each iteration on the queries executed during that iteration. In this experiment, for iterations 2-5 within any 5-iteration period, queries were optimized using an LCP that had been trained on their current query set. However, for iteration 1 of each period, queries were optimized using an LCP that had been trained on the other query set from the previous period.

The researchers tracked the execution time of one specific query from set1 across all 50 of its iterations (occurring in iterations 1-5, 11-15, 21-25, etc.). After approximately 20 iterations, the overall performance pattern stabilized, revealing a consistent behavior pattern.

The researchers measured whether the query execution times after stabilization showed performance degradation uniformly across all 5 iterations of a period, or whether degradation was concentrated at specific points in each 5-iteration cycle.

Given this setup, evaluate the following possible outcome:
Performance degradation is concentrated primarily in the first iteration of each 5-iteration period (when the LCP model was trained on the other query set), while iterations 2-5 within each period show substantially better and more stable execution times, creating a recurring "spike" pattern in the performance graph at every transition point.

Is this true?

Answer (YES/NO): YES